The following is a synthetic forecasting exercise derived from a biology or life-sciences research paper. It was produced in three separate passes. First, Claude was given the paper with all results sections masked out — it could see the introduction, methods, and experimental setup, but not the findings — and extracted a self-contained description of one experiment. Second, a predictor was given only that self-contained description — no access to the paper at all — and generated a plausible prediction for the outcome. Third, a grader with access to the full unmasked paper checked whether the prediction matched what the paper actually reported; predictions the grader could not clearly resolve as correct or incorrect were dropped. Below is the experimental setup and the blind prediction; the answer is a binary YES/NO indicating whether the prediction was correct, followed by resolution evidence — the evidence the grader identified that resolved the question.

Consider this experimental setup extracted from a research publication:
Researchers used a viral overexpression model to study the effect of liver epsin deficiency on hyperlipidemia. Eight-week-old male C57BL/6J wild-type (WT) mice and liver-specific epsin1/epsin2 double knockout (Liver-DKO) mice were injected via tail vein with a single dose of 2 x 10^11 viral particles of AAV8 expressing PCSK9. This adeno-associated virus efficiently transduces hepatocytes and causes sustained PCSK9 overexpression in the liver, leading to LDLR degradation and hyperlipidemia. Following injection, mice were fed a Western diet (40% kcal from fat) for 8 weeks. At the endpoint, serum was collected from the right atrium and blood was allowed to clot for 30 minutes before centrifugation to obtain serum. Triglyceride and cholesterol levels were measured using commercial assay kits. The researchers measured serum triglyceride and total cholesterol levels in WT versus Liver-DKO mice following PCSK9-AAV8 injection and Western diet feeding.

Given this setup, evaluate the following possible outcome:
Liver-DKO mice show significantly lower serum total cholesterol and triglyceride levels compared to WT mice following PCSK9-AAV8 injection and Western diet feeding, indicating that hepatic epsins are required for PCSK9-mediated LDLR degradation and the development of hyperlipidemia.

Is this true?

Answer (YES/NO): YES